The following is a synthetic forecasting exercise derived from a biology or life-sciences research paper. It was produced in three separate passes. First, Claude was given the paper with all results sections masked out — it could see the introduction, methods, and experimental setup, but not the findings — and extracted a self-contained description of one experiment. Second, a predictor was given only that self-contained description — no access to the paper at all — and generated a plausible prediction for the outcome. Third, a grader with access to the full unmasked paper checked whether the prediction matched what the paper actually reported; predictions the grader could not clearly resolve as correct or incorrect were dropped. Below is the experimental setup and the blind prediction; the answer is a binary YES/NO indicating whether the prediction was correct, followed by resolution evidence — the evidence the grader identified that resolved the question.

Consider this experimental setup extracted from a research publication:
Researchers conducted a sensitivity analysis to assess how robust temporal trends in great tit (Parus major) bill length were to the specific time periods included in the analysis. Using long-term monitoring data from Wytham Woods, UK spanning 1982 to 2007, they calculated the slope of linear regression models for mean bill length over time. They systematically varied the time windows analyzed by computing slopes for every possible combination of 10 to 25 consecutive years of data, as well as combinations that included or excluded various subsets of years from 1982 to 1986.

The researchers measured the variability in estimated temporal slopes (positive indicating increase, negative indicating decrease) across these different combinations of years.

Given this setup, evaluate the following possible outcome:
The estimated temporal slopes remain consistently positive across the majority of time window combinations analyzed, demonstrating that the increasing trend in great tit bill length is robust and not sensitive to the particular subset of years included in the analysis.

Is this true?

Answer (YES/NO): NO